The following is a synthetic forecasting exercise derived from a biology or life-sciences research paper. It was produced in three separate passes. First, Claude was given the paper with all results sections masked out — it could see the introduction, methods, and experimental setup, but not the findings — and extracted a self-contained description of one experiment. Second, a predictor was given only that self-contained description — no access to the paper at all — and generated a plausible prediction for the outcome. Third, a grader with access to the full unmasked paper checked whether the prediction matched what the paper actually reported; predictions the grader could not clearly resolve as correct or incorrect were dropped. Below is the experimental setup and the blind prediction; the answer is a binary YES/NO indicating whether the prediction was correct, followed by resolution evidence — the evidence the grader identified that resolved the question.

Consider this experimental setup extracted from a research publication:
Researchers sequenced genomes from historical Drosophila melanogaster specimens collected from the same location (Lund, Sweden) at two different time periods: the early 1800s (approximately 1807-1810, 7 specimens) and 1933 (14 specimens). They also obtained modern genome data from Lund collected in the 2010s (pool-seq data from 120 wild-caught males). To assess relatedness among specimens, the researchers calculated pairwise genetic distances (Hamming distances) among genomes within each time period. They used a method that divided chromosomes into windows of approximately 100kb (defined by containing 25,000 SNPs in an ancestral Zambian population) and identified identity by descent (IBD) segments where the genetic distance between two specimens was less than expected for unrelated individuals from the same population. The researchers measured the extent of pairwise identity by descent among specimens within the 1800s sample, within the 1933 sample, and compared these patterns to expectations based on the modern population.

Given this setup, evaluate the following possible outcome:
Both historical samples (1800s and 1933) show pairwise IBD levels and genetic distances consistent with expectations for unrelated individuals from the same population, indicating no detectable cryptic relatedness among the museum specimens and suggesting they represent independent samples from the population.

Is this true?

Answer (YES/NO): NO